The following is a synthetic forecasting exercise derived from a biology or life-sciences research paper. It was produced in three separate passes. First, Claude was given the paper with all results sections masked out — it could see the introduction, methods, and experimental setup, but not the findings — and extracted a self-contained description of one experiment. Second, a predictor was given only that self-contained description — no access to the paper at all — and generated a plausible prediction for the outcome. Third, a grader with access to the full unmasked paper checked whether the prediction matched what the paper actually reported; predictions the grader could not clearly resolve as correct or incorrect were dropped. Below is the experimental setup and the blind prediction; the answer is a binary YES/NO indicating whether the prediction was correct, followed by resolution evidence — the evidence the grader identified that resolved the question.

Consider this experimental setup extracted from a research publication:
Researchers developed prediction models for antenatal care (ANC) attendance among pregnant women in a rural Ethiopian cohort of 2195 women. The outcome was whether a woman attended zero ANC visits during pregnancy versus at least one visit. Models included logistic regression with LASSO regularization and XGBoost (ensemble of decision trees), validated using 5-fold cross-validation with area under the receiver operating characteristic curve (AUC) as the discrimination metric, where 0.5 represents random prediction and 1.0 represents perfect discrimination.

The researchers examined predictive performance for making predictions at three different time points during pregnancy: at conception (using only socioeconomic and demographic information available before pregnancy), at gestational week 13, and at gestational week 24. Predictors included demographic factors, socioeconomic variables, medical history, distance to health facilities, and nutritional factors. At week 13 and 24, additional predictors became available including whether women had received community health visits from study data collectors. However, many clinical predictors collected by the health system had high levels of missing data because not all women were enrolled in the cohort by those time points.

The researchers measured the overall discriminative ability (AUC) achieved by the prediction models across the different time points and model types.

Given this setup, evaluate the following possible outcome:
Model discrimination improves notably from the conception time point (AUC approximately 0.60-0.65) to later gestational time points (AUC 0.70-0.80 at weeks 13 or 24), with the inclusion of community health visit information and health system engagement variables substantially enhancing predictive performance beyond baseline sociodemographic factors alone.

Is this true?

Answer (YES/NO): NO